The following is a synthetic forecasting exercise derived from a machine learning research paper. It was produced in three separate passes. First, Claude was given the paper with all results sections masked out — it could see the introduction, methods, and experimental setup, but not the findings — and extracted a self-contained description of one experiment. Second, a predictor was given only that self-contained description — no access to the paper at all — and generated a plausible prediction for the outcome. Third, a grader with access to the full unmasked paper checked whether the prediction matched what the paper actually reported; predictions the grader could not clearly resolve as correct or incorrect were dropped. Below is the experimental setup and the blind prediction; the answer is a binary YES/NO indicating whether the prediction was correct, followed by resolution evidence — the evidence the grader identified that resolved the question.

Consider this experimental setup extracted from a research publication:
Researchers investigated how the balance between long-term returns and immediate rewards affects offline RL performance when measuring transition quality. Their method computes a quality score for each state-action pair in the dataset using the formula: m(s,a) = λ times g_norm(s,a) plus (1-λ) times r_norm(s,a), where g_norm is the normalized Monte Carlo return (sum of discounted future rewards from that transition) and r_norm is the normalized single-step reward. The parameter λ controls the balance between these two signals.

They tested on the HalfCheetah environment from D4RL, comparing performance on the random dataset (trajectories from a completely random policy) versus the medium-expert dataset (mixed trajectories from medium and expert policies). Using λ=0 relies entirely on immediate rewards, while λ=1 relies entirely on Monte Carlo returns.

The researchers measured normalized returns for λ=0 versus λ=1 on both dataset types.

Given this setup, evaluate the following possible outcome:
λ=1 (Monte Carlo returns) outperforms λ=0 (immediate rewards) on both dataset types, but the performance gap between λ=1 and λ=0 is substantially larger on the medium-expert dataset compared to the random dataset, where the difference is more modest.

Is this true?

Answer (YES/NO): NO